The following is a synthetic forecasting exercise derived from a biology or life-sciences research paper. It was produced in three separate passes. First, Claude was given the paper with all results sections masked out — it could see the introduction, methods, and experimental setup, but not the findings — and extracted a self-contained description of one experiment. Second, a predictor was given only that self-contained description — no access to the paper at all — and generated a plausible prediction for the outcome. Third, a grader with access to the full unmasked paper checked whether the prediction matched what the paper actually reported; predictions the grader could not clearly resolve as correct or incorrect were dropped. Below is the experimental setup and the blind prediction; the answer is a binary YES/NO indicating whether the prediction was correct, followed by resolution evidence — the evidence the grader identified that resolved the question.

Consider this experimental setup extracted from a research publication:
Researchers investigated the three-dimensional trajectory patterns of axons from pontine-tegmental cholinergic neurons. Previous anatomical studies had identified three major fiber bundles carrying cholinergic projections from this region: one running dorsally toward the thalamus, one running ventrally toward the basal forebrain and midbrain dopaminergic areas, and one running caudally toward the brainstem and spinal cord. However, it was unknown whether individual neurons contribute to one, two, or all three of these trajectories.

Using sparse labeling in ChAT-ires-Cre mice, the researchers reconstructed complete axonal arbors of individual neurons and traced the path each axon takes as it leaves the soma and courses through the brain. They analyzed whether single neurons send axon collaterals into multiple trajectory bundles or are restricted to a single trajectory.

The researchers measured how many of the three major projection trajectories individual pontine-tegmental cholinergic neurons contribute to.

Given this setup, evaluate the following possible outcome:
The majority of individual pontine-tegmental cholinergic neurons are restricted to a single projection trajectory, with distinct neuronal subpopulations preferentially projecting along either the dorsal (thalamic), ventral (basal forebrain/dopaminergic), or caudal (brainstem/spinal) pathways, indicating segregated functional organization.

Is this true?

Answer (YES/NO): NO